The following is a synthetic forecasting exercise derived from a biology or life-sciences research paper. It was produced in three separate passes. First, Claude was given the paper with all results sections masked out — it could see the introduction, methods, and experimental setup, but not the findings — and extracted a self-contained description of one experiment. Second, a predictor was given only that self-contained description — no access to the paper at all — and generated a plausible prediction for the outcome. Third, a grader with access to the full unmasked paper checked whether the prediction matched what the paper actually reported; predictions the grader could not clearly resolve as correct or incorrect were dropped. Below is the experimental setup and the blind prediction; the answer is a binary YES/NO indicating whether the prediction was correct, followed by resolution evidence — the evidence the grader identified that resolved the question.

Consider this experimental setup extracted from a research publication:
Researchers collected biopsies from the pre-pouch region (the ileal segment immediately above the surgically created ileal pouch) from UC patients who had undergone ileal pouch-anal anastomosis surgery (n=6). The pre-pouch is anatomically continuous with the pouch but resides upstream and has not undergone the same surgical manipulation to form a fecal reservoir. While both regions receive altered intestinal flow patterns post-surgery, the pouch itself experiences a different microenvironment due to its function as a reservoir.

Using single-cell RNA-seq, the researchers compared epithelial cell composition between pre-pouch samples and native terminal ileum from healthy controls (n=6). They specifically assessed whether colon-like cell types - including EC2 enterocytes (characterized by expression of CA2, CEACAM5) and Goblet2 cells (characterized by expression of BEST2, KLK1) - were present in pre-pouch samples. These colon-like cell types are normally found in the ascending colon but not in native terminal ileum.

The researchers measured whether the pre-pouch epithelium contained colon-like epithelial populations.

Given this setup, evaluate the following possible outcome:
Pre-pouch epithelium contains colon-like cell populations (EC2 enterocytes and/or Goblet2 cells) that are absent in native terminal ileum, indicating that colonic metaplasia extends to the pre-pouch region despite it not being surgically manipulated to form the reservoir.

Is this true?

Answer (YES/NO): NO